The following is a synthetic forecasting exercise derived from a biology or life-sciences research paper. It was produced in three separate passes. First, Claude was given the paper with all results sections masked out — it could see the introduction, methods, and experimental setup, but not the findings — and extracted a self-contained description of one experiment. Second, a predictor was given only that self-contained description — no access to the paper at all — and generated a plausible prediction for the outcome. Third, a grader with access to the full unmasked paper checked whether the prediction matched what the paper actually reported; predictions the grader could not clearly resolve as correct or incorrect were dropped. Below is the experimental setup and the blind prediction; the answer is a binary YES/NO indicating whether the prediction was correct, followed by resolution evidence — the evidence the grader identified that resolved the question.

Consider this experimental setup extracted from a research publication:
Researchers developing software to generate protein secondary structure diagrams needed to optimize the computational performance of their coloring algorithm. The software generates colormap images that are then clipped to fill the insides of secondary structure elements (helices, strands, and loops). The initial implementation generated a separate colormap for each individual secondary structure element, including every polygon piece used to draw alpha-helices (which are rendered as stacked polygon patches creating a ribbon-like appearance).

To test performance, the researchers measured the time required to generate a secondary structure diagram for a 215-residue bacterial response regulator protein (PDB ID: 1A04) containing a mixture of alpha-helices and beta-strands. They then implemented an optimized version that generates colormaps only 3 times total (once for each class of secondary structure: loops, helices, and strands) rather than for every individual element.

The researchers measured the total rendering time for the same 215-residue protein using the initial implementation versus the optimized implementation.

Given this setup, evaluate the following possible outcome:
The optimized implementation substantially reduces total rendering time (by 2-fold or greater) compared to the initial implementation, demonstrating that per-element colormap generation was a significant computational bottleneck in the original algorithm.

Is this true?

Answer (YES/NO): YES